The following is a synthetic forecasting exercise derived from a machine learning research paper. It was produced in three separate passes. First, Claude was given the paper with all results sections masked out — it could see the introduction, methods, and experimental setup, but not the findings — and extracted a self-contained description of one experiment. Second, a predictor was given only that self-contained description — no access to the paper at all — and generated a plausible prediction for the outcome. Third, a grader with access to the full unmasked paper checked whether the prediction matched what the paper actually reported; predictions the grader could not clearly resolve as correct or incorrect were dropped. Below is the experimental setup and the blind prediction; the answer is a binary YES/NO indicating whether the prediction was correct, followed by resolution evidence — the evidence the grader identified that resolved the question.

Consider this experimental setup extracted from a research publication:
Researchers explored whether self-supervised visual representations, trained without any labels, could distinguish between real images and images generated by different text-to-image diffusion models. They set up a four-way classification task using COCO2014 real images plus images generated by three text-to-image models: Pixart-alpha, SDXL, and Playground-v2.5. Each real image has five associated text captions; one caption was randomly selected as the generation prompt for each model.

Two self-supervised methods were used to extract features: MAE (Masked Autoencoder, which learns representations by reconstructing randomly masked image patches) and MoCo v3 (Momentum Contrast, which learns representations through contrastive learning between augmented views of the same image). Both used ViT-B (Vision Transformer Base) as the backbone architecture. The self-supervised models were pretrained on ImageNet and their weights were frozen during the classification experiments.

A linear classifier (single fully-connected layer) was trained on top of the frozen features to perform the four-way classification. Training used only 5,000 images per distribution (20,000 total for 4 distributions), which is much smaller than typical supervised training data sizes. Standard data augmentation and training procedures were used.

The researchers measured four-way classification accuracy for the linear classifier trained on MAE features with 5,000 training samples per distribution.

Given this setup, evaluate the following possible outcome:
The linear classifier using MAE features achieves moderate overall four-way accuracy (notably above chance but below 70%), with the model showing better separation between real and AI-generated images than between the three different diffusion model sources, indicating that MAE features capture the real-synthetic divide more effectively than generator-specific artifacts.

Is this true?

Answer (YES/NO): NO